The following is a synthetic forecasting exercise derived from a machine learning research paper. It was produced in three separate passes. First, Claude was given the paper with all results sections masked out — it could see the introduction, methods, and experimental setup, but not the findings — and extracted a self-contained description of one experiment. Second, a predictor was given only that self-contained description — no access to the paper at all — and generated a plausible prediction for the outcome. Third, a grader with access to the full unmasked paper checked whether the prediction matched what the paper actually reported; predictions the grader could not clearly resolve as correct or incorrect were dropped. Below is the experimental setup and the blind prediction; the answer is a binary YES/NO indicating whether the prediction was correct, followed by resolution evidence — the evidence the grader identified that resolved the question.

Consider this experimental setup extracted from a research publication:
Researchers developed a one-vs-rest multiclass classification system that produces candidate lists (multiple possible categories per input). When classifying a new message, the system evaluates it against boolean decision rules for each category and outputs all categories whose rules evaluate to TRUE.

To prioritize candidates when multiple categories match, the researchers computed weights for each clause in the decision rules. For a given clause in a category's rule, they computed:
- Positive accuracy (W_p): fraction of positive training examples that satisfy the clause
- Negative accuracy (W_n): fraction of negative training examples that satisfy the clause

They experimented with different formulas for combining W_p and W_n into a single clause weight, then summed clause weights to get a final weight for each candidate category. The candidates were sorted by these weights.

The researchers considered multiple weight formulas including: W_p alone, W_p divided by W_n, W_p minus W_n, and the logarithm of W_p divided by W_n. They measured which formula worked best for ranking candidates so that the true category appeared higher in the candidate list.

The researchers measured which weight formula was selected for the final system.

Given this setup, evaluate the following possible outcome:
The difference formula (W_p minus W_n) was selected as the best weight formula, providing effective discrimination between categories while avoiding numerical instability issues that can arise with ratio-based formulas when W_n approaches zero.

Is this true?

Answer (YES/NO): YES